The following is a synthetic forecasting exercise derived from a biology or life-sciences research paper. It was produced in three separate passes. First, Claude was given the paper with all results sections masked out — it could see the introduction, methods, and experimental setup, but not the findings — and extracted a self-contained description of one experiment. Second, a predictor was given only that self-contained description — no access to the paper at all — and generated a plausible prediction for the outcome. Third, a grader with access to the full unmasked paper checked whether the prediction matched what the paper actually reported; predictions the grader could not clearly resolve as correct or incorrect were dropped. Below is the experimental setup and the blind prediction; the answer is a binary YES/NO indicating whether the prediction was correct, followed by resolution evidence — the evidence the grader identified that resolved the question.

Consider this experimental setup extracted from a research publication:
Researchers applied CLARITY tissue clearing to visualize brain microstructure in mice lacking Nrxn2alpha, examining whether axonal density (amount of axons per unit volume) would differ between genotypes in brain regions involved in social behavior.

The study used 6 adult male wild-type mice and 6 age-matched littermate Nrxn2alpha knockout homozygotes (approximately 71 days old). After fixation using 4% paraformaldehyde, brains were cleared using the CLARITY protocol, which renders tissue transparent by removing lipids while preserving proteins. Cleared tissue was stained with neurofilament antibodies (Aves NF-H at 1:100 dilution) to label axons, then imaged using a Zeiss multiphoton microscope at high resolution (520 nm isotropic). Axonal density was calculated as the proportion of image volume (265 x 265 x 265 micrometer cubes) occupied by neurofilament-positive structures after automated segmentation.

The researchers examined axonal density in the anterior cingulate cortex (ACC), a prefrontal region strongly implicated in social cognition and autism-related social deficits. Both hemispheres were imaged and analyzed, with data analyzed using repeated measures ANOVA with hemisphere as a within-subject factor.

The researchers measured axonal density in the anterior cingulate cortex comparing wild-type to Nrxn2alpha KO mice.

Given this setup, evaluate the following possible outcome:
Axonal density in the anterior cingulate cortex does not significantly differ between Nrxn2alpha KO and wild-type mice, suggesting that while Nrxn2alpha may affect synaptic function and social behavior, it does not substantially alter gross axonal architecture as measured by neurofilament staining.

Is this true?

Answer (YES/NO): NO